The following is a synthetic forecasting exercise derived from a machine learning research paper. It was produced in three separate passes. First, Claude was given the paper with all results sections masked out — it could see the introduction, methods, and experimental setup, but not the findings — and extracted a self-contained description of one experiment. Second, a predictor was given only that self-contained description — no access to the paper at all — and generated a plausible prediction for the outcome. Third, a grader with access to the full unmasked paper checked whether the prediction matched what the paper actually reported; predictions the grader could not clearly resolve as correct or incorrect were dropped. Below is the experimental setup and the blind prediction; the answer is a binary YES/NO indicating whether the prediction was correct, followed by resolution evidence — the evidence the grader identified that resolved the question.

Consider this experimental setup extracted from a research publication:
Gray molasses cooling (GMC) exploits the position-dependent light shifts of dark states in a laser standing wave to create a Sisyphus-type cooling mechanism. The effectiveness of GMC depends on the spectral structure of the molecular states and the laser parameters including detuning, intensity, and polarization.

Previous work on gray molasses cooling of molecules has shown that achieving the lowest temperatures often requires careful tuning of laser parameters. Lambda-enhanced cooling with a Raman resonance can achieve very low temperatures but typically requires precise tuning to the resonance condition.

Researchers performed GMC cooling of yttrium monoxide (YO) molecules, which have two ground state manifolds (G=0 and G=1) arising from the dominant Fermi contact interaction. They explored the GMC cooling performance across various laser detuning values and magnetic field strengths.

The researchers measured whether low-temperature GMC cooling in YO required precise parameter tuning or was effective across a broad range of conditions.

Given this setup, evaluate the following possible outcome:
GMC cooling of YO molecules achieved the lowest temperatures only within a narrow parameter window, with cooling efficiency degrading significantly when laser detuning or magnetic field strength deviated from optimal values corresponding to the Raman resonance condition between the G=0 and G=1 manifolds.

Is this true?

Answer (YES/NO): NO